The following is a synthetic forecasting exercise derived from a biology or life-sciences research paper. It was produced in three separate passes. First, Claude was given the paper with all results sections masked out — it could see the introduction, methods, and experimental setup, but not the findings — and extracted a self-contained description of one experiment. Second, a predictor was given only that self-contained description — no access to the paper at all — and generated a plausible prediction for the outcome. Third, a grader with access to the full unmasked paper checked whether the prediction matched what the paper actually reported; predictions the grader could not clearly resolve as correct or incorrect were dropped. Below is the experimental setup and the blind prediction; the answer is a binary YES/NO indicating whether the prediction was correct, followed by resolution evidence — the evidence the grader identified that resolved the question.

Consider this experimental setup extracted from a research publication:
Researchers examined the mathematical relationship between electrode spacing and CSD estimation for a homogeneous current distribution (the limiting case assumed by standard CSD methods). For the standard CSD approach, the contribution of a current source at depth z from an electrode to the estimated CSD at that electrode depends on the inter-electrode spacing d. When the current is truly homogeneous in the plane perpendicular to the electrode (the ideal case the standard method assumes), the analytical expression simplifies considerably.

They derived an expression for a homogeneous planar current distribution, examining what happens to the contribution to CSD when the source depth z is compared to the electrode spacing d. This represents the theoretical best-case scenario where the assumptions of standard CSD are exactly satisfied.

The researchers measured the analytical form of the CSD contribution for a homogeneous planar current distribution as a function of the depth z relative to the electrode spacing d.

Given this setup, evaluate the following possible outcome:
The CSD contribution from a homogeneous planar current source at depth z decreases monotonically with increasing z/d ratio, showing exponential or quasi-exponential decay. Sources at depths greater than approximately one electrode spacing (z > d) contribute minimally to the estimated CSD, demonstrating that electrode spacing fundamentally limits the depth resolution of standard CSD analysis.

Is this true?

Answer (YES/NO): NO